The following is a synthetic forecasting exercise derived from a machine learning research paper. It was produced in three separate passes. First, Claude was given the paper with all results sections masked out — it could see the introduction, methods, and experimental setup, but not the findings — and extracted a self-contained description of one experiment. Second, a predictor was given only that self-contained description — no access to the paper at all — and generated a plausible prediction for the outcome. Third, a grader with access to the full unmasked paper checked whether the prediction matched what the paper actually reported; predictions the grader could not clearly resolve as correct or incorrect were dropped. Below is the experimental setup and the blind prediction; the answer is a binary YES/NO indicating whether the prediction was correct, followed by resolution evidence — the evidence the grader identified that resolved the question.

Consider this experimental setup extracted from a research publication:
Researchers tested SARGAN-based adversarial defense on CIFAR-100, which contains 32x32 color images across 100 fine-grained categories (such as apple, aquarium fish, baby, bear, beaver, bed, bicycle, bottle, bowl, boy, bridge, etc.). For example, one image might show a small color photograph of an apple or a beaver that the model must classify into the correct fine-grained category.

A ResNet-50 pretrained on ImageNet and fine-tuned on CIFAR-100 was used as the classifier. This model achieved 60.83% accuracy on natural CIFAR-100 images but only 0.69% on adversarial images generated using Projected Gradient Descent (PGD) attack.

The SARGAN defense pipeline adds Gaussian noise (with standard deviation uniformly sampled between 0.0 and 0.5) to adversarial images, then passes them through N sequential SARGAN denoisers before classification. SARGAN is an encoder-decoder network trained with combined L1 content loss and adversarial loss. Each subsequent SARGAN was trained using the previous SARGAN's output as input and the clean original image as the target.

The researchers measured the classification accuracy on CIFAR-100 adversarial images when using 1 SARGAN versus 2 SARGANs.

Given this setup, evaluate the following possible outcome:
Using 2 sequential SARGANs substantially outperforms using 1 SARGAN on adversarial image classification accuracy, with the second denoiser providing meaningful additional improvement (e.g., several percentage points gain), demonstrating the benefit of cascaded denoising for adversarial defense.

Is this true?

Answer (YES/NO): NO